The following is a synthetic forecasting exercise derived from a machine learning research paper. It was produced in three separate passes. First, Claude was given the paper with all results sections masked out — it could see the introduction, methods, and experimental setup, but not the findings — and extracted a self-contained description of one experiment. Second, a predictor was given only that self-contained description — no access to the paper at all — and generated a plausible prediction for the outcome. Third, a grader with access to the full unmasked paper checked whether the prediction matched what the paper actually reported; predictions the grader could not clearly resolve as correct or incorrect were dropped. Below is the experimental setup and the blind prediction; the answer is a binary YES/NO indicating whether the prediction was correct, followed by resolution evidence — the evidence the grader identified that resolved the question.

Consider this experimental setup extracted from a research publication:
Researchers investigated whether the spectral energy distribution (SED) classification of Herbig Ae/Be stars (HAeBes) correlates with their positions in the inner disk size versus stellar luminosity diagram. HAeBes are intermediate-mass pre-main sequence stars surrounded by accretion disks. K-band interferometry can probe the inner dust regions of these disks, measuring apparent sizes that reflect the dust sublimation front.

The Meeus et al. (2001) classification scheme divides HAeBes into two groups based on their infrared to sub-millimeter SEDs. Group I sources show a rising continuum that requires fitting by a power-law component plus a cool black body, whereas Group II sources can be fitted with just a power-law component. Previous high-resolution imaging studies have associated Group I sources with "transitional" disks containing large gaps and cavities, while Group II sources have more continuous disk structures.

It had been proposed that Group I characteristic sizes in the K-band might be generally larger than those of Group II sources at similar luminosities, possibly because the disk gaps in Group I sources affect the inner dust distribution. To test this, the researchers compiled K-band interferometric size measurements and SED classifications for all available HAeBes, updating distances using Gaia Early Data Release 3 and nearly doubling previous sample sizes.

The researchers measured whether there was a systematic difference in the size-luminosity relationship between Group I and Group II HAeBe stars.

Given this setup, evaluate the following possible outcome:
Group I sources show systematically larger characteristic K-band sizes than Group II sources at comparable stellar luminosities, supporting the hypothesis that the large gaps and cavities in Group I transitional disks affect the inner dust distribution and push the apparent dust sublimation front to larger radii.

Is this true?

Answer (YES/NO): NO